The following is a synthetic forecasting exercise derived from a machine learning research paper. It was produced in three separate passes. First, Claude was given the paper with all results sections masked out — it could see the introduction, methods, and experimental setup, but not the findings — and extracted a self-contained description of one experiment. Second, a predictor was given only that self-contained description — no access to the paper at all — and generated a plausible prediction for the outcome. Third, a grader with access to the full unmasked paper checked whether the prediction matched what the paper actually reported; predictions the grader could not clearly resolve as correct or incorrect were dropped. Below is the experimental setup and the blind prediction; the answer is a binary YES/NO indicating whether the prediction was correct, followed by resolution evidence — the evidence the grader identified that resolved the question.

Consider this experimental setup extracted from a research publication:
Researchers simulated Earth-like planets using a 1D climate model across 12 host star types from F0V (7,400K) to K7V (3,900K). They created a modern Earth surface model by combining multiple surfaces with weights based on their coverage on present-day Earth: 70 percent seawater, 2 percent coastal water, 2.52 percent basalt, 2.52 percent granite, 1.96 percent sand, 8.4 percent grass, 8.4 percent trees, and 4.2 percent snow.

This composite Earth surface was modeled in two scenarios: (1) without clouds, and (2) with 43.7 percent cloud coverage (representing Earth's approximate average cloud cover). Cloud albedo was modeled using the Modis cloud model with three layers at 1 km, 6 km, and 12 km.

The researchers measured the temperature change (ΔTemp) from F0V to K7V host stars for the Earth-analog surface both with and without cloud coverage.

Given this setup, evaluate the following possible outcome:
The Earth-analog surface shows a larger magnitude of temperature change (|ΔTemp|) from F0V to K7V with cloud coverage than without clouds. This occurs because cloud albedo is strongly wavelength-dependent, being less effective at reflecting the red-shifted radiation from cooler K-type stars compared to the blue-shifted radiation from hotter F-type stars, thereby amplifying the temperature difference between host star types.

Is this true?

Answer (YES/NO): NO